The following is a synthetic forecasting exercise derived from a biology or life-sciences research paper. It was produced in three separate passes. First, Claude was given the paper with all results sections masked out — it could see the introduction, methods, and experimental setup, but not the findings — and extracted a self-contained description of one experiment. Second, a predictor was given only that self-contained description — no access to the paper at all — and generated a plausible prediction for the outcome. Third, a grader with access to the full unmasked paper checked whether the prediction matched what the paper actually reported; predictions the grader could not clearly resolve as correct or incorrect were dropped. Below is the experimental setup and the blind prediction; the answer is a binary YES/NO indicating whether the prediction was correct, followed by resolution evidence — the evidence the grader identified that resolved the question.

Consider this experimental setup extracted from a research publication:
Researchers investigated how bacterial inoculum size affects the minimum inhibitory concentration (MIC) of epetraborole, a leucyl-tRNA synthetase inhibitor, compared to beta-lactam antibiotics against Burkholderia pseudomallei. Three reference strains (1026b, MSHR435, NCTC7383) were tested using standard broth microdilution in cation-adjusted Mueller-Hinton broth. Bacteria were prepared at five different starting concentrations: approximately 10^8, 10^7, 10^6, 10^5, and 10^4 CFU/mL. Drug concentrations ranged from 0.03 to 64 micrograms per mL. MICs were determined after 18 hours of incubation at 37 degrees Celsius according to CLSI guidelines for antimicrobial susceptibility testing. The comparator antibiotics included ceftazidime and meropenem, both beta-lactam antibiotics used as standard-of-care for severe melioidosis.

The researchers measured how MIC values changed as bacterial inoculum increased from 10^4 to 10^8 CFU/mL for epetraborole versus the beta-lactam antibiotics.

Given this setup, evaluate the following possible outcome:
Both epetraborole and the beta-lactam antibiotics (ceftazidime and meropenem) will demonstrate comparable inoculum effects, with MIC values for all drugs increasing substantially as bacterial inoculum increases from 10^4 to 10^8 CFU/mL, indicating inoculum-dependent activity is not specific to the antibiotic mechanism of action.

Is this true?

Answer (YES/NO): NO